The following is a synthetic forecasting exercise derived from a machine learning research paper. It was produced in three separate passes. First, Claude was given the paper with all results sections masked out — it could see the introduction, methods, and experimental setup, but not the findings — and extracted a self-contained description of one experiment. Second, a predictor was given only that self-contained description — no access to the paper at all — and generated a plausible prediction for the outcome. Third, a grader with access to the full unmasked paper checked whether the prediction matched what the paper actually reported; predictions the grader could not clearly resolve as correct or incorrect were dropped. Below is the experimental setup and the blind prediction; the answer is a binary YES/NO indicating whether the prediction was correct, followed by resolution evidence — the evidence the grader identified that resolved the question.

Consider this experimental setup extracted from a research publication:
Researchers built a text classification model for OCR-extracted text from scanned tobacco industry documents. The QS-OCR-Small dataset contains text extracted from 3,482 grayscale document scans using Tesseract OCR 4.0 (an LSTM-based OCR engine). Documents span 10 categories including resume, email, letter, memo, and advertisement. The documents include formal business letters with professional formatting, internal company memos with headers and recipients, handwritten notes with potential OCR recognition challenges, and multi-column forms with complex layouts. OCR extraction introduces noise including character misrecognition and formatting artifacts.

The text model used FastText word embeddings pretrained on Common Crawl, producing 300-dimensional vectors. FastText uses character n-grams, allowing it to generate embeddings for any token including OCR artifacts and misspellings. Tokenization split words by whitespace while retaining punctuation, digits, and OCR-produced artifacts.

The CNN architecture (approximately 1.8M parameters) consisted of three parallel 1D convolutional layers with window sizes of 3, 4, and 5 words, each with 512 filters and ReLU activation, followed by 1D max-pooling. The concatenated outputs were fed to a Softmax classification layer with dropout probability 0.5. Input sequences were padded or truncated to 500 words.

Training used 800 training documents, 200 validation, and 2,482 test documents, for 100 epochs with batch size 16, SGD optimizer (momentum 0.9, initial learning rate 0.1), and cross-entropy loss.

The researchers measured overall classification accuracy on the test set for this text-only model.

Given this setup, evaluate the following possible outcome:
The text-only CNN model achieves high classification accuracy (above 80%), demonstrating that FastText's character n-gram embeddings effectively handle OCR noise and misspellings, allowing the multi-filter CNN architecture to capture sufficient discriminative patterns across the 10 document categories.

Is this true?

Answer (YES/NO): NO